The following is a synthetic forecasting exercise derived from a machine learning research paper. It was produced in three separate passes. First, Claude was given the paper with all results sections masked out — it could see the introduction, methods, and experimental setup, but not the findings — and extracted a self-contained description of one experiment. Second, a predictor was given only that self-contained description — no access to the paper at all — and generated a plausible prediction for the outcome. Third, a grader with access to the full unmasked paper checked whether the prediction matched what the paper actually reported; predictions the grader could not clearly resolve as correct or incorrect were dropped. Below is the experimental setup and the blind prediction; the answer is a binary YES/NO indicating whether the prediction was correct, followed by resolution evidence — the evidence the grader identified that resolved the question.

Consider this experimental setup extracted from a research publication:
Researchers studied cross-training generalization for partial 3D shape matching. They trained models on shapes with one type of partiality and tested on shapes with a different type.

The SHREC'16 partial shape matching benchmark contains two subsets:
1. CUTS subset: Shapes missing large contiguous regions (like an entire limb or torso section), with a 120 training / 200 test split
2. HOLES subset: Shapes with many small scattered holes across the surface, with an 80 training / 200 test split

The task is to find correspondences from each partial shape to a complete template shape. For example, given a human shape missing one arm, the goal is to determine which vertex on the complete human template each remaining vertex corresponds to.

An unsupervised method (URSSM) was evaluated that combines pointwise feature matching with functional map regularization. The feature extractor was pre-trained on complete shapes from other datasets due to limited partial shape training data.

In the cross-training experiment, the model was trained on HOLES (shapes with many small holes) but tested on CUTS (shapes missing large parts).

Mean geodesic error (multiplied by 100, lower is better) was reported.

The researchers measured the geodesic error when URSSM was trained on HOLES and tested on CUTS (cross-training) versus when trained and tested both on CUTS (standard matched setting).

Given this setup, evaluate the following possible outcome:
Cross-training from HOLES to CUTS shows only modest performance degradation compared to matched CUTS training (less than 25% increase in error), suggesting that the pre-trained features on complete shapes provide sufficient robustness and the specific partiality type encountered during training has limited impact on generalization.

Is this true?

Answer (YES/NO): NO